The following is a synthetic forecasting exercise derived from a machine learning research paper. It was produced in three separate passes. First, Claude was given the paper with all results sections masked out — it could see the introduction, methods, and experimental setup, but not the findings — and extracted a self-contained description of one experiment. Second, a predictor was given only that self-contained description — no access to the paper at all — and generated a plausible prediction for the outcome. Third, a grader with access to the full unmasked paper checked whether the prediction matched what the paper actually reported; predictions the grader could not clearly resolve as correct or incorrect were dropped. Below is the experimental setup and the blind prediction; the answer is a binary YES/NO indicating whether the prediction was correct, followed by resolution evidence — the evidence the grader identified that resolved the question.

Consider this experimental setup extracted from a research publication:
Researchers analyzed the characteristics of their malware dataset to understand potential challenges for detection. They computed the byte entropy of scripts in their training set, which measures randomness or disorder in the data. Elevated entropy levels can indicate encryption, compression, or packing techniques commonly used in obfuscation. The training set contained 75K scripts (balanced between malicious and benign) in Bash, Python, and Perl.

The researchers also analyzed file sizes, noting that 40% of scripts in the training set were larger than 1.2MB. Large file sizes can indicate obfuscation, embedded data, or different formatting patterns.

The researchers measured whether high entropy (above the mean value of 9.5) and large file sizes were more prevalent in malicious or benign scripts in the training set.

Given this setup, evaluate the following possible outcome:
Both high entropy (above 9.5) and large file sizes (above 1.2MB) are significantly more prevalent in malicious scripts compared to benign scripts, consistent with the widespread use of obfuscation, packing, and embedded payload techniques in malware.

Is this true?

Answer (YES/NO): YES